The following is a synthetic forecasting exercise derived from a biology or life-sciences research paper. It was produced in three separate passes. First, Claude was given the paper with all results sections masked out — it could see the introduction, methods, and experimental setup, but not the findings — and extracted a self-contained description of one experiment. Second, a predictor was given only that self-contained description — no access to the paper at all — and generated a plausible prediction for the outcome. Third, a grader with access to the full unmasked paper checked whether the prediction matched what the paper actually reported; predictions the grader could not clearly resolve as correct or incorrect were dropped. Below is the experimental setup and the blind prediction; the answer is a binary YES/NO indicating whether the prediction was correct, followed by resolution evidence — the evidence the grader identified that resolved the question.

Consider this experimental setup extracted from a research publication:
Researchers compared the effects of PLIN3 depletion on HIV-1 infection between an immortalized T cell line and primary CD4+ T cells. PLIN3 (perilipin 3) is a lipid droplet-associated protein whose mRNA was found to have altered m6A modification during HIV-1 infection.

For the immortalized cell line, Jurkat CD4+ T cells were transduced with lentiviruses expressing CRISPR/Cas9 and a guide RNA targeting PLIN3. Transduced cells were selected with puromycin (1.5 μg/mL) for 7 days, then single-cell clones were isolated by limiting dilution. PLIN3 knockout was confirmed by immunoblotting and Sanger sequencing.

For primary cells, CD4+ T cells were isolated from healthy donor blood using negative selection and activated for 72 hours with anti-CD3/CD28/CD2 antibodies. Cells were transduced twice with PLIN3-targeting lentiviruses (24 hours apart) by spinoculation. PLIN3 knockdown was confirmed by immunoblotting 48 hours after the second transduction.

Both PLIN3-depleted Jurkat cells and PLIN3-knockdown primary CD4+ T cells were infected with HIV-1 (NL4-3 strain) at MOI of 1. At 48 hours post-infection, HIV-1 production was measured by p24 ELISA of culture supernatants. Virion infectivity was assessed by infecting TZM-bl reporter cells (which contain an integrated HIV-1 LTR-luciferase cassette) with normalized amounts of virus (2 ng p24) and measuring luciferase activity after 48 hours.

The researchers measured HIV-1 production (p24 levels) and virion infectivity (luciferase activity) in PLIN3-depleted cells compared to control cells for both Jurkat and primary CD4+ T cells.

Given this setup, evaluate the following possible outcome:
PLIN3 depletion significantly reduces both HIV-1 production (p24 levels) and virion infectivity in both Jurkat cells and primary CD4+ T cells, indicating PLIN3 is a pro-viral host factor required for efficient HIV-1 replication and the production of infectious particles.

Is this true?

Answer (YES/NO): NO